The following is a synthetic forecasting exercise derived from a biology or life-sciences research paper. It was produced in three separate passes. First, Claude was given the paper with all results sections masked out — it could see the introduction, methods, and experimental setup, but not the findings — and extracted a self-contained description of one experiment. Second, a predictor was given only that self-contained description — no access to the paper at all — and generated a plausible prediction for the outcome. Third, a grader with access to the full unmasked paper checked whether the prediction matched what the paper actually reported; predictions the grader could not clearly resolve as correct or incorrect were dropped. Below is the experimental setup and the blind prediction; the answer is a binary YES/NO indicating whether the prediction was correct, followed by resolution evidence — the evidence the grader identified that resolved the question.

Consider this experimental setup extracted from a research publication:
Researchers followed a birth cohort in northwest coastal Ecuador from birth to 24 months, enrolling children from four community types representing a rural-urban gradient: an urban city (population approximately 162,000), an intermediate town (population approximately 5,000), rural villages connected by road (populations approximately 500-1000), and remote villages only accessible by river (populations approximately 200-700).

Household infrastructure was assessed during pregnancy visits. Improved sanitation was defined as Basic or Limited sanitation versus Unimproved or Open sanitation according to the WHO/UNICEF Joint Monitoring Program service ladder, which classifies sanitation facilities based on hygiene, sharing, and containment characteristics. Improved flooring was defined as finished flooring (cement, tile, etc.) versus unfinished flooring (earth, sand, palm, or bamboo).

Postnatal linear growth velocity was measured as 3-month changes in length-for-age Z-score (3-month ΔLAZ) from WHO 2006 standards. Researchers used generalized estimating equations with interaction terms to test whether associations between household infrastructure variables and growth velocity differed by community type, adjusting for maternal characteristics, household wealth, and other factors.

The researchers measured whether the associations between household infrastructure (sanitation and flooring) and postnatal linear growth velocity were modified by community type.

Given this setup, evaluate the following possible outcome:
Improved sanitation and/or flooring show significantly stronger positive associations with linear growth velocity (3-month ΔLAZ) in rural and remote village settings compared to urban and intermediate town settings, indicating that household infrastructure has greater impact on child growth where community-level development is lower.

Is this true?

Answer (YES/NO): NO